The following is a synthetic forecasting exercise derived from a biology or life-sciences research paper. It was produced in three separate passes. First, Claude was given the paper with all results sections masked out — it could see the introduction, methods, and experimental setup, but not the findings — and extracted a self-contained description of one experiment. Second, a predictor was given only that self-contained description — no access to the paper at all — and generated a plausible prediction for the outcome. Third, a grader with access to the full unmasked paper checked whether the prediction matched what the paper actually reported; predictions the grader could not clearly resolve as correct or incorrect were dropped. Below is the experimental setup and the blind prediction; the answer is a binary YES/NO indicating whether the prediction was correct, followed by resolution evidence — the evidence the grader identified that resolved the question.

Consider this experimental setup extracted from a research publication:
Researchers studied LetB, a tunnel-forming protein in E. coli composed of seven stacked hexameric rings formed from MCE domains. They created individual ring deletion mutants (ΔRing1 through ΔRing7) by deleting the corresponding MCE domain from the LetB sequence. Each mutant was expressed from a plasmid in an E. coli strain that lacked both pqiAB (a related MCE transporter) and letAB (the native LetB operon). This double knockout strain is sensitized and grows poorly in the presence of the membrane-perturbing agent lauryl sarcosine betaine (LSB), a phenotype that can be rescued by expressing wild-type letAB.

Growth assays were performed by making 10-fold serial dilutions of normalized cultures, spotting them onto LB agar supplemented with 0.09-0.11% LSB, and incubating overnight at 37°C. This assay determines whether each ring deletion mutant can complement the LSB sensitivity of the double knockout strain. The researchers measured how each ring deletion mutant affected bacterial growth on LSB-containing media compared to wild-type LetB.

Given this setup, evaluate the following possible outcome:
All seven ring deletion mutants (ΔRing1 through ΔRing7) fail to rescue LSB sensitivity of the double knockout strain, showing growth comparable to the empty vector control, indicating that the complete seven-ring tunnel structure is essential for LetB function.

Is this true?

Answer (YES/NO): NO